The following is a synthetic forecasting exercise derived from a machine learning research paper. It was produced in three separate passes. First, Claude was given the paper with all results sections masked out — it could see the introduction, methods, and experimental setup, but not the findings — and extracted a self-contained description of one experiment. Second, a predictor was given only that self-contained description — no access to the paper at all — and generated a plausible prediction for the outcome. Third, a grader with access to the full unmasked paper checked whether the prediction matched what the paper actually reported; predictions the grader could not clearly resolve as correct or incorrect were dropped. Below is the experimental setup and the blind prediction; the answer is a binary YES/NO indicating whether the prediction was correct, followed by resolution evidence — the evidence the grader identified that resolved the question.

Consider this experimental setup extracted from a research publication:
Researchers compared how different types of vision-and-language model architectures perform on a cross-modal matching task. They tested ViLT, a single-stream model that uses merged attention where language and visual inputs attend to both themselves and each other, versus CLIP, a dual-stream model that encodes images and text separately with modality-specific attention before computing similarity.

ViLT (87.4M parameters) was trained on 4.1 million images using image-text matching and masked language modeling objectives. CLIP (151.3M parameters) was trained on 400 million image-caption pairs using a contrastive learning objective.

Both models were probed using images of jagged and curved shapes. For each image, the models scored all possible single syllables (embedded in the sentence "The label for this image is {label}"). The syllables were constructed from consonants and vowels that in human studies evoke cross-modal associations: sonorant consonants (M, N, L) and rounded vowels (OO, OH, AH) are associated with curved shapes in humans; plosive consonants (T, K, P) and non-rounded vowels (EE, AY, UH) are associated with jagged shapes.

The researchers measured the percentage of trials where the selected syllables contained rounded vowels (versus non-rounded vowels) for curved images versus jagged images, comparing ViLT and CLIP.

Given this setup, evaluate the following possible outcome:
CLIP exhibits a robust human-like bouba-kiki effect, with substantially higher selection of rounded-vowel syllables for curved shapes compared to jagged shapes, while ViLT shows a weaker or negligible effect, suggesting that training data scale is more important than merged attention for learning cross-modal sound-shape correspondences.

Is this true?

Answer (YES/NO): NO